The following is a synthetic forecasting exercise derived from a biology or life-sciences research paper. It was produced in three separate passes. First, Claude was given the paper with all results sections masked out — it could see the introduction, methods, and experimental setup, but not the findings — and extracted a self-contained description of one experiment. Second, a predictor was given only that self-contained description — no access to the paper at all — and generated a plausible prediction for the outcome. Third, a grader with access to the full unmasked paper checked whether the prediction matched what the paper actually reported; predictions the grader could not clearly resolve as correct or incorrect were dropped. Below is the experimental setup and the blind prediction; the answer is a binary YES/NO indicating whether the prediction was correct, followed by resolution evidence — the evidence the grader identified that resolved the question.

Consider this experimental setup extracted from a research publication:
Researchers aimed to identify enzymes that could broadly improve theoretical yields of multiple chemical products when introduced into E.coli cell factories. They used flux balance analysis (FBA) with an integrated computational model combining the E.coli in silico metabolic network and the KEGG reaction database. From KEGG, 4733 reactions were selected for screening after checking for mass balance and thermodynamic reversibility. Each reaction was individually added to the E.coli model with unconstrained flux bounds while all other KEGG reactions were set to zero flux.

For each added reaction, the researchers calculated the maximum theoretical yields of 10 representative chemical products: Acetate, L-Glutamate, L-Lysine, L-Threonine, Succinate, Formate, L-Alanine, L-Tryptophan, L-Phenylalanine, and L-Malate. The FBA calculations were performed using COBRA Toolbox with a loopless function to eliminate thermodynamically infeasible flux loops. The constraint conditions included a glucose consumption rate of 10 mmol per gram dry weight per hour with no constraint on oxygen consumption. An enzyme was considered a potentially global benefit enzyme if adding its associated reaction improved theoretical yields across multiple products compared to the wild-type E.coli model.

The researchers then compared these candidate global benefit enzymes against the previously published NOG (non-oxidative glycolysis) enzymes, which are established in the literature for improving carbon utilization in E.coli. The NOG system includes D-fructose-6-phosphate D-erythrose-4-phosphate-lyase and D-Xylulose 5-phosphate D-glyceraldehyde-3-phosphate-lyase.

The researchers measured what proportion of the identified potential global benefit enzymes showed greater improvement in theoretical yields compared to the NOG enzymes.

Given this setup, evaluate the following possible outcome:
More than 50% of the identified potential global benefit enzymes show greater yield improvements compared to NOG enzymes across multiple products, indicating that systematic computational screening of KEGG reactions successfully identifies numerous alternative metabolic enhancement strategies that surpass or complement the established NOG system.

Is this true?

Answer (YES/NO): NO